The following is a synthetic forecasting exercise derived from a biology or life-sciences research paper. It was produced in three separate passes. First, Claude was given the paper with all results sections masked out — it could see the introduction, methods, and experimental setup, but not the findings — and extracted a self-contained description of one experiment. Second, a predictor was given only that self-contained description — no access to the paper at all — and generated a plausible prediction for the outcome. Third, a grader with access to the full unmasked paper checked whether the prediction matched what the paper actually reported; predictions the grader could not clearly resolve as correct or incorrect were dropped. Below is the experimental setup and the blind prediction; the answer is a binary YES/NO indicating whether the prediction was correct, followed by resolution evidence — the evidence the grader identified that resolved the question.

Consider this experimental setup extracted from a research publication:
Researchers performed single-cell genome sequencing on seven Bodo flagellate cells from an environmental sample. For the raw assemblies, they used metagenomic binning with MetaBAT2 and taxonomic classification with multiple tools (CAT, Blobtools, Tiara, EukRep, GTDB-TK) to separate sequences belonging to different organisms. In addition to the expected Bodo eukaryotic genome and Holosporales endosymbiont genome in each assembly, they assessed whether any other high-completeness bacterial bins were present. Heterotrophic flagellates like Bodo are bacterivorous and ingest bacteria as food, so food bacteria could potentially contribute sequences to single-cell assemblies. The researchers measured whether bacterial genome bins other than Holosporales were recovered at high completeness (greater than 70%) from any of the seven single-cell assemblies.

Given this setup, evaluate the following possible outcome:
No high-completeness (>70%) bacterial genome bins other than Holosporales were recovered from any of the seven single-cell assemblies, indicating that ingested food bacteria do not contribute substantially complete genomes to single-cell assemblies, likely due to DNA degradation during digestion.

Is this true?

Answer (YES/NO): NO